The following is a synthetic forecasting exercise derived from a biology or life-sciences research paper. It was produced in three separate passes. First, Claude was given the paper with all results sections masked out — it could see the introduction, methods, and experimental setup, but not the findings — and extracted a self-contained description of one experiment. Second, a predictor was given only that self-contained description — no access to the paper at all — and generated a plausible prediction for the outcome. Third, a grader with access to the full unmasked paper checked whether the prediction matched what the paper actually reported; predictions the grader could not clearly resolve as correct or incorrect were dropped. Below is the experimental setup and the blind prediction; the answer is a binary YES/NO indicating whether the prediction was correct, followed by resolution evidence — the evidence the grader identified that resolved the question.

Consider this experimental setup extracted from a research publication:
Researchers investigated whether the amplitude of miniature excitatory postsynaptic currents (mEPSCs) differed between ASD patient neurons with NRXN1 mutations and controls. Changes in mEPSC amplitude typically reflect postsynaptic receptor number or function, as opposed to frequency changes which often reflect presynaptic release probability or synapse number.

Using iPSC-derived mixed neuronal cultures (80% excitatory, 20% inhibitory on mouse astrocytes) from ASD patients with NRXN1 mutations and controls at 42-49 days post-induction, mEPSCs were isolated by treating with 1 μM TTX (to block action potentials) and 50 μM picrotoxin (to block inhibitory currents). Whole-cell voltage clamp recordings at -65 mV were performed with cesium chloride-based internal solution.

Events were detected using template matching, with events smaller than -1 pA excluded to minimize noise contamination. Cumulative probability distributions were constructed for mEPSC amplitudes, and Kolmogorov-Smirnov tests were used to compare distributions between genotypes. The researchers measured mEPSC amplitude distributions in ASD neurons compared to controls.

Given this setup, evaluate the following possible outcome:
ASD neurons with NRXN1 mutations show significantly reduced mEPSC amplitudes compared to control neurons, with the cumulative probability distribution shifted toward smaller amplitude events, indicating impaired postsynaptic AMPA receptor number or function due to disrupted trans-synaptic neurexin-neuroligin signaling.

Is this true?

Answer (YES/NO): NO